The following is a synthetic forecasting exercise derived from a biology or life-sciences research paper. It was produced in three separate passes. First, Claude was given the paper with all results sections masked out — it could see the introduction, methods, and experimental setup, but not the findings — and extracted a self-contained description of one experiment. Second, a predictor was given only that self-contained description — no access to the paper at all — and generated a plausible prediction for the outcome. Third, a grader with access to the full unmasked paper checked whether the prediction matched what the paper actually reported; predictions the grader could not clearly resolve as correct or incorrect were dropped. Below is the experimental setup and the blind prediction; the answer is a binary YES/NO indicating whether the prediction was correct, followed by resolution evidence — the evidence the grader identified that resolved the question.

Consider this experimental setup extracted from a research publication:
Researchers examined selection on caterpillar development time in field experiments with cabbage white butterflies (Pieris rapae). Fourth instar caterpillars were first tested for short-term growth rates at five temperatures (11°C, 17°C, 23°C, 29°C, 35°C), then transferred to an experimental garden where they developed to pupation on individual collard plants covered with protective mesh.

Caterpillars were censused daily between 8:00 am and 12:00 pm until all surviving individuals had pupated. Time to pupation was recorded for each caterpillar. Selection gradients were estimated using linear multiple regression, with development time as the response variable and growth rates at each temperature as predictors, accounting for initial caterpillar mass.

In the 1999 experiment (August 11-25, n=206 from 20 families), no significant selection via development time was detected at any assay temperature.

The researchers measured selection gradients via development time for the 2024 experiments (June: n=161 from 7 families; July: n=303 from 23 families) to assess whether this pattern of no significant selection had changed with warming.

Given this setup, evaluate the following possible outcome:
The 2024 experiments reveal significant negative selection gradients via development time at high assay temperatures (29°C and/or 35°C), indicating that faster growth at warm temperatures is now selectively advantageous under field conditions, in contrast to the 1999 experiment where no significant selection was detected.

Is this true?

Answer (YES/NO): NO